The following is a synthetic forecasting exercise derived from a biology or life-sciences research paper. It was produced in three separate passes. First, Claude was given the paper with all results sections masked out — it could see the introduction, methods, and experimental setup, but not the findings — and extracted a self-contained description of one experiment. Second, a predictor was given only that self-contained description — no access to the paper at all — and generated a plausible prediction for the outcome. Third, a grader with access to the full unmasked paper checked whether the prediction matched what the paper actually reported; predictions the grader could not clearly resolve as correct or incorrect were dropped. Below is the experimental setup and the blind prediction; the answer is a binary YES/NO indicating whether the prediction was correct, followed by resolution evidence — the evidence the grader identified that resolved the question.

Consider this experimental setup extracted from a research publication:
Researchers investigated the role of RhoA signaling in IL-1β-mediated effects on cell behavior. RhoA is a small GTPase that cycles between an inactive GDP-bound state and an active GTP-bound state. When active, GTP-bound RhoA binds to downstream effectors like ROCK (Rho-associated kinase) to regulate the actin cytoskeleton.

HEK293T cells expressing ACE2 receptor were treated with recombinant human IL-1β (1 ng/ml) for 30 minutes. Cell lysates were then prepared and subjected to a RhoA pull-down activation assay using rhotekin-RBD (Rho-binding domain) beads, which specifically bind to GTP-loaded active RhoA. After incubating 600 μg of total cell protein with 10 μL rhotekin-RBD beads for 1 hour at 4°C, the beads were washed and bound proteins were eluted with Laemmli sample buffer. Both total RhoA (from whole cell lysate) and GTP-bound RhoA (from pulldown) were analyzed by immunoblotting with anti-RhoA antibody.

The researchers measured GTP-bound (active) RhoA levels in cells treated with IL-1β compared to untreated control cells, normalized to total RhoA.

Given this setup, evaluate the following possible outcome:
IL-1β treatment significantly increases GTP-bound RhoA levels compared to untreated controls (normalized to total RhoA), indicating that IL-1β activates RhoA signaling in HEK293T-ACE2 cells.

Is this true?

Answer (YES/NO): YES